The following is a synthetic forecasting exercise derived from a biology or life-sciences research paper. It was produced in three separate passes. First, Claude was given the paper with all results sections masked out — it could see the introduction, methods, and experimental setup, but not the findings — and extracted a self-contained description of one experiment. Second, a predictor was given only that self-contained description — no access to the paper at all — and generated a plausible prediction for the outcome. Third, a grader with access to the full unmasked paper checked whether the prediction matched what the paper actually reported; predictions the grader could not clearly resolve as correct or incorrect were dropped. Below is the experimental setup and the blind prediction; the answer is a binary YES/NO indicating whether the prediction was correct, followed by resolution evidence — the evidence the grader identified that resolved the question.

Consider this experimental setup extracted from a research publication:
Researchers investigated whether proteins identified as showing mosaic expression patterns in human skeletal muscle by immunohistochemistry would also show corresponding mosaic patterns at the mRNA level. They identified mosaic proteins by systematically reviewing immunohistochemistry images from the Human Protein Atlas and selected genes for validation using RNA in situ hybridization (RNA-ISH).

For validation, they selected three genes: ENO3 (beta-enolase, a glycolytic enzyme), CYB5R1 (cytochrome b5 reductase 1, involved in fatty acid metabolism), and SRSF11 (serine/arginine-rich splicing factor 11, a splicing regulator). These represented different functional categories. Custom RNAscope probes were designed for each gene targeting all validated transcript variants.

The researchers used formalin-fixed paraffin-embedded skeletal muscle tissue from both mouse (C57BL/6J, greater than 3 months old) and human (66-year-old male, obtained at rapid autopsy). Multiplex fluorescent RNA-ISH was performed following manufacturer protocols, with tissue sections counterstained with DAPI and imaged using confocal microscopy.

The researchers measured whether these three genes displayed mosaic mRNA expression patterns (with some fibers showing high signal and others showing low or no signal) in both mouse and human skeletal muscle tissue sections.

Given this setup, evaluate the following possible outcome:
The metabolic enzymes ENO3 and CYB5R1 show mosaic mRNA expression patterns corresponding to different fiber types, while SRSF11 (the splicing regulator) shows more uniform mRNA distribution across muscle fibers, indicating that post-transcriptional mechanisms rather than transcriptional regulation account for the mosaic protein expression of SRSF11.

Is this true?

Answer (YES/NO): NO